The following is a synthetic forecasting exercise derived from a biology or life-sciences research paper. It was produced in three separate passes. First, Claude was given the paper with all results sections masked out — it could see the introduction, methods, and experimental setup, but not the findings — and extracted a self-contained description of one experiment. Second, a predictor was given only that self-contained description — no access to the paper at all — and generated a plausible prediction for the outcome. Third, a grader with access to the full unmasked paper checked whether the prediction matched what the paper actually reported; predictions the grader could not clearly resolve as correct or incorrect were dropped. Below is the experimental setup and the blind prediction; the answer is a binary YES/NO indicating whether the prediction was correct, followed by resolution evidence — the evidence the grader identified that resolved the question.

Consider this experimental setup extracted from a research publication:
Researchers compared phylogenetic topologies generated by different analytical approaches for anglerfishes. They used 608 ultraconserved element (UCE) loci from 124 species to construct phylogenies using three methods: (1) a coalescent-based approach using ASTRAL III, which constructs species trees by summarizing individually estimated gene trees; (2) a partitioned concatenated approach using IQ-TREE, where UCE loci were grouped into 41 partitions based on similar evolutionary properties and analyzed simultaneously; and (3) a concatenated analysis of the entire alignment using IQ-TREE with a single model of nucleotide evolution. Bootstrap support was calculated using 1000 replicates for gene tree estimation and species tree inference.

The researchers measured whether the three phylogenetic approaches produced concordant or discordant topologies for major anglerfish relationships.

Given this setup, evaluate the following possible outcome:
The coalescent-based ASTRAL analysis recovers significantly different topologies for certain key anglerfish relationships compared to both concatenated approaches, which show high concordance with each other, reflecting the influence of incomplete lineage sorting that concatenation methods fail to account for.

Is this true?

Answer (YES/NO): NO